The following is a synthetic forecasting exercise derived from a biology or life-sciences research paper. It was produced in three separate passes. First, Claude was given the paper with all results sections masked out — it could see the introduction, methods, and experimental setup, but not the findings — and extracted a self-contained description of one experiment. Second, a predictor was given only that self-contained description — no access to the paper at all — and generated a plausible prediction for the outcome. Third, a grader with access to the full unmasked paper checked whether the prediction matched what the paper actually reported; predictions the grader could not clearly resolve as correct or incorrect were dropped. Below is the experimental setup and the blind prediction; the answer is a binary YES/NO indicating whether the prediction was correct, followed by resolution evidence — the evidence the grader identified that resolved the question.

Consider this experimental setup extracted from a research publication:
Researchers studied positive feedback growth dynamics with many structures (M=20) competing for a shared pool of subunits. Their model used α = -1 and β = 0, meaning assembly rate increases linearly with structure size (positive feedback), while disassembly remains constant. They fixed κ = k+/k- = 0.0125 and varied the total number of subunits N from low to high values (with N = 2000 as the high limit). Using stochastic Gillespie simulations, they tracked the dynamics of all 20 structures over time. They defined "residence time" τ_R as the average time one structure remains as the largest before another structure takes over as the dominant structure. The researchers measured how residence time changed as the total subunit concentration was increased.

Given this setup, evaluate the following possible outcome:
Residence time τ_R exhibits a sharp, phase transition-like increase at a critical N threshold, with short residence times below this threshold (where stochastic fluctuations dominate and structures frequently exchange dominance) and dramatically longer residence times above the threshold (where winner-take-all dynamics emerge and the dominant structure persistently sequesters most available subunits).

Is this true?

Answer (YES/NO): NO